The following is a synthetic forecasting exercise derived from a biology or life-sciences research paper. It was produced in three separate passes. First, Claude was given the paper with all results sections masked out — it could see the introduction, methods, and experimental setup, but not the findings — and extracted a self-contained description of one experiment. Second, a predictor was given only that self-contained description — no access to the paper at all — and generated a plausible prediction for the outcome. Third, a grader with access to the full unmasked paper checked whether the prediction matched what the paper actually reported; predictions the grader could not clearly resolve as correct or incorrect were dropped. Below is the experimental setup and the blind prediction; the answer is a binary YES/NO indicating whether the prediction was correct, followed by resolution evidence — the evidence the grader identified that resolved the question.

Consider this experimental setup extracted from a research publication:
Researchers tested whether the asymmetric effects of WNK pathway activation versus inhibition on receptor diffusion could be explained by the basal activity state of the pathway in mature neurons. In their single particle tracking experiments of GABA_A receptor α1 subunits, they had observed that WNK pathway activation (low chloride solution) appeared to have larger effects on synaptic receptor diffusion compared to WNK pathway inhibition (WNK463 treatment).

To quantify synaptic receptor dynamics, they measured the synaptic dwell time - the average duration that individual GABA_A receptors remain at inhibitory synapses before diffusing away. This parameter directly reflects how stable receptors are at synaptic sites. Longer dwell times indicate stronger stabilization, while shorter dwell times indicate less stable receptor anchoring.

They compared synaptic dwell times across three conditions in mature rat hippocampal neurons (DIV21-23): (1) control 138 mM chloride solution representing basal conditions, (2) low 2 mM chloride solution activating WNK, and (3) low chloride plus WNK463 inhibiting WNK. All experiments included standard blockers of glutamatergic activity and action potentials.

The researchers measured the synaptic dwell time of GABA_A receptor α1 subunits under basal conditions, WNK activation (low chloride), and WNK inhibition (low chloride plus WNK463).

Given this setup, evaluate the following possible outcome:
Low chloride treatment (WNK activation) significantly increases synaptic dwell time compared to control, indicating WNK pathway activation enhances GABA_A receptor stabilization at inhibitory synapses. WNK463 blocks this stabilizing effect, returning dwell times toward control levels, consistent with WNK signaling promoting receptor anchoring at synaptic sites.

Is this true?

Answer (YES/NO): YES